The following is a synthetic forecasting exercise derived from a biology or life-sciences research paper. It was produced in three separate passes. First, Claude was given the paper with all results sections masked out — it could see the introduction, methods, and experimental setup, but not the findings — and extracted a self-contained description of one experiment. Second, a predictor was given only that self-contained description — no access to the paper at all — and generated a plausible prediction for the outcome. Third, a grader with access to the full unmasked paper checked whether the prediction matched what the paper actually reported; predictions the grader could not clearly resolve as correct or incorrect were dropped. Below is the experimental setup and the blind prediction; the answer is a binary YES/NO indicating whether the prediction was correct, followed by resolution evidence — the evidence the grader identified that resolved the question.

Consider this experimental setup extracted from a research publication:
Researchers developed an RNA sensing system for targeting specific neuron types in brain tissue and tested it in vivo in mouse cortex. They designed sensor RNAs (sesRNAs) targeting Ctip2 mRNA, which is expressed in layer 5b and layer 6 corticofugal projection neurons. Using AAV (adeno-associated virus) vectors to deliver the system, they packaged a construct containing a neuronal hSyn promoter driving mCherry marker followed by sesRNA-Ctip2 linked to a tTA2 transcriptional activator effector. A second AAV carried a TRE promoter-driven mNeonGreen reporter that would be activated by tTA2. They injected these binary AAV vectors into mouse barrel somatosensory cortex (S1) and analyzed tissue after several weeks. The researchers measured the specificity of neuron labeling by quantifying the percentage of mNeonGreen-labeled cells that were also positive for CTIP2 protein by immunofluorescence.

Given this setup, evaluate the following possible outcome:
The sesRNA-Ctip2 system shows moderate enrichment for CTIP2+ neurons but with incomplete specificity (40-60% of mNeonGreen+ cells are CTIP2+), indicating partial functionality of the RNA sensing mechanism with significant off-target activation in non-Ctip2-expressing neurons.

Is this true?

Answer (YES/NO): NO